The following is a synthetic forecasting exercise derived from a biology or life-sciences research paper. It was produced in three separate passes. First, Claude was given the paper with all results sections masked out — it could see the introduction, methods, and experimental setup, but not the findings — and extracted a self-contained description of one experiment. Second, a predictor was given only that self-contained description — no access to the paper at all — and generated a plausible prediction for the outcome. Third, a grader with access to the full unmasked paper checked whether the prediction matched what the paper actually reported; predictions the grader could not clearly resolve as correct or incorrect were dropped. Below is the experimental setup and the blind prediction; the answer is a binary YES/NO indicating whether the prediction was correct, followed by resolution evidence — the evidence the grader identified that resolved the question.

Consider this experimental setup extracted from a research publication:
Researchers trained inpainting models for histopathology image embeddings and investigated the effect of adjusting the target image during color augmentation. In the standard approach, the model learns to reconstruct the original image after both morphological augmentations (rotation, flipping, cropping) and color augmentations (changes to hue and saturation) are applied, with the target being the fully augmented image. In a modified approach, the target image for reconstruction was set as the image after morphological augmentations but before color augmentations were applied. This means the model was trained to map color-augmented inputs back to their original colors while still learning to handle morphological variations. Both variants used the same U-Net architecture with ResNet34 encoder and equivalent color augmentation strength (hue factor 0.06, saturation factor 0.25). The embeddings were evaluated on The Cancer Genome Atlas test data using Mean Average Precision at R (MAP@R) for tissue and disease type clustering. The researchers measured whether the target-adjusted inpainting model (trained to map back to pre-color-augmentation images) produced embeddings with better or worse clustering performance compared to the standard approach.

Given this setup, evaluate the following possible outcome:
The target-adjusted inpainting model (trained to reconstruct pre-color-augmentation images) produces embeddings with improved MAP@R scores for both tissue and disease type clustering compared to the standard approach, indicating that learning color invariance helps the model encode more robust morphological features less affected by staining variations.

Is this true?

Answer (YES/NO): YES